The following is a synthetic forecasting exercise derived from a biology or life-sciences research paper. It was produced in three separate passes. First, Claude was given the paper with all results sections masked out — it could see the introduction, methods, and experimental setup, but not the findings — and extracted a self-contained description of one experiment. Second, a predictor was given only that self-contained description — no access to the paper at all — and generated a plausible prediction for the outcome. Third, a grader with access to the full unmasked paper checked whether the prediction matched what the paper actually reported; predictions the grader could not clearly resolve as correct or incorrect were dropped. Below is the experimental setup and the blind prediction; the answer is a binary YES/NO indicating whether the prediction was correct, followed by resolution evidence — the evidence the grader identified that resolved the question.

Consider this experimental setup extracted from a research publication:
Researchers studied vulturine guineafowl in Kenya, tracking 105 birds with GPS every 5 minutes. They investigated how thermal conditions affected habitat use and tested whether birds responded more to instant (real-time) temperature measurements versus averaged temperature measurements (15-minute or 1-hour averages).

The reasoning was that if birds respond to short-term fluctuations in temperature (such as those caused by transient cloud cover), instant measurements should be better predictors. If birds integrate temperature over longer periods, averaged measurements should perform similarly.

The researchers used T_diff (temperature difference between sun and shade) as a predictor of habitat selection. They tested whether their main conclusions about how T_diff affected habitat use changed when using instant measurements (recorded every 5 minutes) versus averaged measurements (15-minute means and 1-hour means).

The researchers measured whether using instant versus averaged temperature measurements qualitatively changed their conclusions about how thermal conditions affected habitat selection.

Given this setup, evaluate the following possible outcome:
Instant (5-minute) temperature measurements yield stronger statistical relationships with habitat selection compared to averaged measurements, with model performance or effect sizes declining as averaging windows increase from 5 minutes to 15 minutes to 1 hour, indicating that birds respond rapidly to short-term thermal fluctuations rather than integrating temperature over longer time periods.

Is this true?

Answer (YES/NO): NO